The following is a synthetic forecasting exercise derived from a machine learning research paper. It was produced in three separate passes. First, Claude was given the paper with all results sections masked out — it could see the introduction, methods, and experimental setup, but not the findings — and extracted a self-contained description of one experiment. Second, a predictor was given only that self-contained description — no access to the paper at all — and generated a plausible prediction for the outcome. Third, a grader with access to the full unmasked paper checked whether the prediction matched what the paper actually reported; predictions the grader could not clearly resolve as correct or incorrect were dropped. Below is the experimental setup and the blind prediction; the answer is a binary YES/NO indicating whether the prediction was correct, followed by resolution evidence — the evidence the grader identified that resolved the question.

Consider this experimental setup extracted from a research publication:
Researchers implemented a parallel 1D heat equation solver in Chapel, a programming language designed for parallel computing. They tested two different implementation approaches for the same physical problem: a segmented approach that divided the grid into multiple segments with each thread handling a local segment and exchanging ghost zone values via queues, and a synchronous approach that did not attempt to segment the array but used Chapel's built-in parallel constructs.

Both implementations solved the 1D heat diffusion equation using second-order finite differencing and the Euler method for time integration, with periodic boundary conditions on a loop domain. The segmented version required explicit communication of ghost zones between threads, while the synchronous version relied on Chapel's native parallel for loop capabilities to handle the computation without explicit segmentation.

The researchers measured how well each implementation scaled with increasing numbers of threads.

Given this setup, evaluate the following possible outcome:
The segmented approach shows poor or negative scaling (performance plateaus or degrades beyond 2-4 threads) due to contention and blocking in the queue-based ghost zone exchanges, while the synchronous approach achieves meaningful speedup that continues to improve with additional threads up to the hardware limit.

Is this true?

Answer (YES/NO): NO